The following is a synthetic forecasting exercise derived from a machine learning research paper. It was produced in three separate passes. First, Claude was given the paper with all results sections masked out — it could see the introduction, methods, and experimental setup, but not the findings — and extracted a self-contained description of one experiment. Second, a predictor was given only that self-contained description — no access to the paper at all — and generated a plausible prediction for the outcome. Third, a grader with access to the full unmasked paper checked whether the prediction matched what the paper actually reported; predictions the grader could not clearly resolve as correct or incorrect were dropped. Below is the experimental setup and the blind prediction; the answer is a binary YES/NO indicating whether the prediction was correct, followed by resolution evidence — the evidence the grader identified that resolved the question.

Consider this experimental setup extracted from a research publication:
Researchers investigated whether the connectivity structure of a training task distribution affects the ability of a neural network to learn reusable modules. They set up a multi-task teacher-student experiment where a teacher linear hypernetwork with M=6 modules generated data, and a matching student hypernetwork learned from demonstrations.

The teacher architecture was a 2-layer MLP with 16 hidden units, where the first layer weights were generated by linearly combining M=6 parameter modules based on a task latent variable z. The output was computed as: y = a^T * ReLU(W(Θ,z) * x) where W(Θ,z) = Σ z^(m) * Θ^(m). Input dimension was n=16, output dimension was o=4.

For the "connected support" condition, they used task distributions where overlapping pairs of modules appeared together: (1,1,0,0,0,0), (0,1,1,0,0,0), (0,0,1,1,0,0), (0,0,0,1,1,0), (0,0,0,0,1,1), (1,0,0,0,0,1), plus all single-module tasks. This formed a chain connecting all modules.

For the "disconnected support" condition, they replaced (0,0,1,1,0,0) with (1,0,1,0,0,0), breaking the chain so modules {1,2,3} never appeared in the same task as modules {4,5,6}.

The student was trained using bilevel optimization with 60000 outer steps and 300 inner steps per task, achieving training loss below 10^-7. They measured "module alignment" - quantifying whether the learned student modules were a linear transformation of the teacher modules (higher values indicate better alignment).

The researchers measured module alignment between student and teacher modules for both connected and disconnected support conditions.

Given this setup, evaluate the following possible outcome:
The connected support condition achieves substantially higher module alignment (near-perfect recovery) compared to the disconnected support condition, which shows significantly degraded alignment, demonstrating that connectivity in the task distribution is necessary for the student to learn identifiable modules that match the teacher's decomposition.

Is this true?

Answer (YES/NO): YES